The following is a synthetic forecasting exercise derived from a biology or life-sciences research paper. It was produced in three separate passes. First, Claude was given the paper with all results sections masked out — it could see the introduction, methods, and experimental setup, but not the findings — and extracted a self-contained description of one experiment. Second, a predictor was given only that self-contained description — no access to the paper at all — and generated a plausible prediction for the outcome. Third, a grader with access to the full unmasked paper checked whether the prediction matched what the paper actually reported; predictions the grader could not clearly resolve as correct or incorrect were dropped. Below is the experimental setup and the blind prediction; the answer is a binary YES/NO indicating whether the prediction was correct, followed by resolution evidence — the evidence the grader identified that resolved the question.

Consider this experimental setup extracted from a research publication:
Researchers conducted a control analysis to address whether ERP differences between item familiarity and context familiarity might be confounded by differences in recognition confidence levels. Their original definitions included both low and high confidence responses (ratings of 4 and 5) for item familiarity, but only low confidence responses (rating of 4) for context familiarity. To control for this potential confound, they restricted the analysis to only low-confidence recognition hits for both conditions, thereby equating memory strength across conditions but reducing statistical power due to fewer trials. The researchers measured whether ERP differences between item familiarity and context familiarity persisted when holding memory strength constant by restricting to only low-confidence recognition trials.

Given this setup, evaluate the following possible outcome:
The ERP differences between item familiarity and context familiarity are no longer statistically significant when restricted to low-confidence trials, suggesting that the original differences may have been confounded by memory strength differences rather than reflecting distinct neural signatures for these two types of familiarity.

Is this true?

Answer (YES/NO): NO